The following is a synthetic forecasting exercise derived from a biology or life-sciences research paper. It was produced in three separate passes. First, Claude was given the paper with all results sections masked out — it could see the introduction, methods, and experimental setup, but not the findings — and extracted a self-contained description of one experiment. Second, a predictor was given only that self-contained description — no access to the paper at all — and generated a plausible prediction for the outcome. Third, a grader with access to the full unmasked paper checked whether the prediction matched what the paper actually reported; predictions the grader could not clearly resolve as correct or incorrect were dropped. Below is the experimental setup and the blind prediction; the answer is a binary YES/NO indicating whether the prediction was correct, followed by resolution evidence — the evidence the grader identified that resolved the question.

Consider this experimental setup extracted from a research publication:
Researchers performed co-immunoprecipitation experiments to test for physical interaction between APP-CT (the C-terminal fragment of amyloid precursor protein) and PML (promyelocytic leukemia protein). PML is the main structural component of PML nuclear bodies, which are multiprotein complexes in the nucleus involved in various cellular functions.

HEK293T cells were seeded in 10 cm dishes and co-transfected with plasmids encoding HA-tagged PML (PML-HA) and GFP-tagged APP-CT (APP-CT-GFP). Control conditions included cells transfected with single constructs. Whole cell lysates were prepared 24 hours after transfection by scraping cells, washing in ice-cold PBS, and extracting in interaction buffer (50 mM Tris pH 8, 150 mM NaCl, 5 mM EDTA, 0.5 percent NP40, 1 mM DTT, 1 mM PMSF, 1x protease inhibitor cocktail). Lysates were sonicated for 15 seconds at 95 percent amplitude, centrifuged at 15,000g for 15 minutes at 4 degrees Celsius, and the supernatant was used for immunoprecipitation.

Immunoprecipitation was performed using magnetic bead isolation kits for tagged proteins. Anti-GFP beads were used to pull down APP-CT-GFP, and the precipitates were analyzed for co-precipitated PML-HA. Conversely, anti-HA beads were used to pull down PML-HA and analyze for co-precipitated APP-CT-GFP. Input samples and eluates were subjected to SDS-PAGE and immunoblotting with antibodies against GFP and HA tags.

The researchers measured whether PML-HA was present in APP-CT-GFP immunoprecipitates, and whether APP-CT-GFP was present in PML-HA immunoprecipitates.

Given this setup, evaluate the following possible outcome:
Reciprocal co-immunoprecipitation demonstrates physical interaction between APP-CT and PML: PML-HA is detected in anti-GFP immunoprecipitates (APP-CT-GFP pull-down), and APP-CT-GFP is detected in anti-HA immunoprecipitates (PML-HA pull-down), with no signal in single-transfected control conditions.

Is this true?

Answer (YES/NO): NO